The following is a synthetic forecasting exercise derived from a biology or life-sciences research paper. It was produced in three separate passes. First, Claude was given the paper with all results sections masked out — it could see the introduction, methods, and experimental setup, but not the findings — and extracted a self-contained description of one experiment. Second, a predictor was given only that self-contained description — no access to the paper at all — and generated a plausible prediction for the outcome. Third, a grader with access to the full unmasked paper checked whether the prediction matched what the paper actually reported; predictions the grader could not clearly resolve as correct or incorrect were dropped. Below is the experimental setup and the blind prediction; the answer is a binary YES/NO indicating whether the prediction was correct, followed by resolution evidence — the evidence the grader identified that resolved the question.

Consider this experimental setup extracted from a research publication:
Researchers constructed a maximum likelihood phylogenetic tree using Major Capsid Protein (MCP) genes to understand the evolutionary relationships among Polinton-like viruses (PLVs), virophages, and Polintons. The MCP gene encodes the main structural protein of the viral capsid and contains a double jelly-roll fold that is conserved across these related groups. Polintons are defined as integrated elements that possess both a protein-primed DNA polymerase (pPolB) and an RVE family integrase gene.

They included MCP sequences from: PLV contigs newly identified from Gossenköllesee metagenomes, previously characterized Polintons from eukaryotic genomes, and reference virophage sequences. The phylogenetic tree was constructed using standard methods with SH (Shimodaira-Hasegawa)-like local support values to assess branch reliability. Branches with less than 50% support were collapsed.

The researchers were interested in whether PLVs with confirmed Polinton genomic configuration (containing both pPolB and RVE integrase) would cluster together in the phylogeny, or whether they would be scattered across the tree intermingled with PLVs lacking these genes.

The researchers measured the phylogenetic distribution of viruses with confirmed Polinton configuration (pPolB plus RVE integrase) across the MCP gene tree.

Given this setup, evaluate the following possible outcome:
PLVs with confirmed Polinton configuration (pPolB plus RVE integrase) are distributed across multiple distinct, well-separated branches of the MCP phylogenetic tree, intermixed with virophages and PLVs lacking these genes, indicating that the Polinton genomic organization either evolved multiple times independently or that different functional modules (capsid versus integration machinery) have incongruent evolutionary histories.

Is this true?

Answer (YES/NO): YES